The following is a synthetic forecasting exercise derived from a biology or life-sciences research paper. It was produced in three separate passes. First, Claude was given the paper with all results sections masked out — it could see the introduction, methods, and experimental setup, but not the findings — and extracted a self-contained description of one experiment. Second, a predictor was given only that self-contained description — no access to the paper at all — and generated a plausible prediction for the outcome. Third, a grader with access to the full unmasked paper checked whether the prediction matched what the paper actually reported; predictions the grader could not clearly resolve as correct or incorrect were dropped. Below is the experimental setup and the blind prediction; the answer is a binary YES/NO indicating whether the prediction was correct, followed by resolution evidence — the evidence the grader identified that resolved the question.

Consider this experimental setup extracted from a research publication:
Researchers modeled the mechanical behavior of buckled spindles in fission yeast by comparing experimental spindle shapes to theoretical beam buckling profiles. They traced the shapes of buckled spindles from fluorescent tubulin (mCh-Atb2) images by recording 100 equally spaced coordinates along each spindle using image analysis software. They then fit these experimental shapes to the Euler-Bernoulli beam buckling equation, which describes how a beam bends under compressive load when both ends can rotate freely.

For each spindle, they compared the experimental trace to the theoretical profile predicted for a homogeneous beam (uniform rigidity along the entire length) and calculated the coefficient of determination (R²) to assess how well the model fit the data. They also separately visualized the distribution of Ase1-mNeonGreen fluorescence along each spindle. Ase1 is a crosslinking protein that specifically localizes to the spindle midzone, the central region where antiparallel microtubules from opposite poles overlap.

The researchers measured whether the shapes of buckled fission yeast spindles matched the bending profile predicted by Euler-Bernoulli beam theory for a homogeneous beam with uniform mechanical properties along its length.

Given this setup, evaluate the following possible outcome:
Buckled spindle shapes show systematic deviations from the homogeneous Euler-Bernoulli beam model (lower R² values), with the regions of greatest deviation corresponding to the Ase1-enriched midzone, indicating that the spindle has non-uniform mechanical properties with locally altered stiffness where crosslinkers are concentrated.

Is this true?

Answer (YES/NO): YES